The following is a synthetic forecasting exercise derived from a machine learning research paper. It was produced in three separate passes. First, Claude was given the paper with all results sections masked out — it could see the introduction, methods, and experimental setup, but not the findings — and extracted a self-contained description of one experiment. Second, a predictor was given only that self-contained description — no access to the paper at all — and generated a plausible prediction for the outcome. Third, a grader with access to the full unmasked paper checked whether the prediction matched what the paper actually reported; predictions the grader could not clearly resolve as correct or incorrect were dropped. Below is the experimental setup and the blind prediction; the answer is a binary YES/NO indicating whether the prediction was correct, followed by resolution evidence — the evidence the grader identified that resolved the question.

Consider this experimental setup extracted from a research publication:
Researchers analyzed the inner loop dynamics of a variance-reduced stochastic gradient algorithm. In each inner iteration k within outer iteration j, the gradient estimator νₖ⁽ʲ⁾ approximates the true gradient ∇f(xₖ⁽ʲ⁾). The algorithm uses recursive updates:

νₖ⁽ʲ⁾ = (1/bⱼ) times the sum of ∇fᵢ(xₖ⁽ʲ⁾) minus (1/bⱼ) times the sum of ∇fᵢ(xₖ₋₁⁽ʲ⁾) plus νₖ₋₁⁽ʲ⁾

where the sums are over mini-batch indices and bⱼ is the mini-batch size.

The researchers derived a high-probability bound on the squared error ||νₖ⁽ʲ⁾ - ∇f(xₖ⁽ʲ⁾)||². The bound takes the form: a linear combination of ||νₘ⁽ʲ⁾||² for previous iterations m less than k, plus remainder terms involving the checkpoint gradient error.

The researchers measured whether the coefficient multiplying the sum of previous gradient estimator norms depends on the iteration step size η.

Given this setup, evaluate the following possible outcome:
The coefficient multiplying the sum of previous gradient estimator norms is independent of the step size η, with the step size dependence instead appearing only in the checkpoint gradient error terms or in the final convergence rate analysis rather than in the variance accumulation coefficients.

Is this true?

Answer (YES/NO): NO